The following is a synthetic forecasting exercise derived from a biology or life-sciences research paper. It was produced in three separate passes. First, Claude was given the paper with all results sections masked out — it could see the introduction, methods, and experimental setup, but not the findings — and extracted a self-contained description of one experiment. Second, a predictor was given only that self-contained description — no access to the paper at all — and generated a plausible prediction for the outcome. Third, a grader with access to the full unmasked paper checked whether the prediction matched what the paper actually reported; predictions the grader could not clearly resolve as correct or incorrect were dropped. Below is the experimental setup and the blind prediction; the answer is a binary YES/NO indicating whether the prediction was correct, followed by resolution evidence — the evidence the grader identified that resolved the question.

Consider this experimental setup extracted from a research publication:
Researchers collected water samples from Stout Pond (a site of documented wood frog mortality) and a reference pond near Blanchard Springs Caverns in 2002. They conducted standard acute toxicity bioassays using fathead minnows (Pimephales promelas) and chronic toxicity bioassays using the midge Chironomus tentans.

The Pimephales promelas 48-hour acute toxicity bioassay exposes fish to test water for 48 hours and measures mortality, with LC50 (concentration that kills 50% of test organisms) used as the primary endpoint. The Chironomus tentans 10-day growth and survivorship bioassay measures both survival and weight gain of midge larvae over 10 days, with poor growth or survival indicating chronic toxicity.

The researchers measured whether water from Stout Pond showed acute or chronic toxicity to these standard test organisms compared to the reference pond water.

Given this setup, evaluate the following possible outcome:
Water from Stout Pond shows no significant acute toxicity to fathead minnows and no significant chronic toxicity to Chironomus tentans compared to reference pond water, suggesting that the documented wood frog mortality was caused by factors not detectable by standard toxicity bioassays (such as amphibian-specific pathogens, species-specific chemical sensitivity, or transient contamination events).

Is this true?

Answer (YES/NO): YES